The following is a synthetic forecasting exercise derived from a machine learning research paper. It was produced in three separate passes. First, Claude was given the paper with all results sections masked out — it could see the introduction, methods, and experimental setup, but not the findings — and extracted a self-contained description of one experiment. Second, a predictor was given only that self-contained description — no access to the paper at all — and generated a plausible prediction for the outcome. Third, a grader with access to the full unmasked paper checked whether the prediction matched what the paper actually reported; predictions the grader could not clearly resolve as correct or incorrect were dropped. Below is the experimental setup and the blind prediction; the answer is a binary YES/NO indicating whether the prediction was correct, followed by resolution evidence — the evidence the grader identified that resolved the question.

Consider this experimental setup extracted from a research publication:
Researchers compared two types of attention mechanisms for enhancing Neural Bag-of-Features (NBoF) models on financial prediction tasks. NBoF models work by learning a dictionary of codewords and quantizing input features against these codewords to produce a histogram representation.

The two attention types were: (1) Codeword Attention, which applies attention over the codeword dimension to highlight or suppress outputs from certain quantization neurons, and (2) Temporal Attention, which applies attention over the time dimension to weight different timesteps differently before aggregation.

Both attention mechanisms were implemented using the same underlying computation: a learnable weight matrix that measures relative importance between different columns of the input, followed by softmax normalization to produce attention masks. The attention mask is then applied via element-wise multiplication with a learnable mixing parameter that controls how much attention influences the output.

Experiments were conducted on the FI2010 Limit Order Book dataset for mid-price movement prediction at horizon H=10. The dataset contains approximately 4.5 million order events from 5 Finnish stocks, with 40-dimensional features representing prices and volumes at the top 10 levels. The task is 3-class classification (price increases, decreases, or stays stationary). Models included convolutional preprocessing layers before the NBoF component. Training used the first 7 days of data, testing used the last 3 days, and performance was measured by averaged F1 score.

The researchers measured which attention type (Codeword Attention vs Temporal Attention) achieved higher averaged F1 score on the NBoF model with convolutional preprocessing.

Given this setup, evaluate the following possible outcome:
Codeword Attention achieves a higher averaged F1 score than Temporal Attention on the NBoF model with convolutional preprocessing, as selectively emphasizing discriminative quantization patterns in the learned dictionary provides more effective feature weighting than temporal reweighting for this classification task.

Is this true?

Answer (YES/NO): NO